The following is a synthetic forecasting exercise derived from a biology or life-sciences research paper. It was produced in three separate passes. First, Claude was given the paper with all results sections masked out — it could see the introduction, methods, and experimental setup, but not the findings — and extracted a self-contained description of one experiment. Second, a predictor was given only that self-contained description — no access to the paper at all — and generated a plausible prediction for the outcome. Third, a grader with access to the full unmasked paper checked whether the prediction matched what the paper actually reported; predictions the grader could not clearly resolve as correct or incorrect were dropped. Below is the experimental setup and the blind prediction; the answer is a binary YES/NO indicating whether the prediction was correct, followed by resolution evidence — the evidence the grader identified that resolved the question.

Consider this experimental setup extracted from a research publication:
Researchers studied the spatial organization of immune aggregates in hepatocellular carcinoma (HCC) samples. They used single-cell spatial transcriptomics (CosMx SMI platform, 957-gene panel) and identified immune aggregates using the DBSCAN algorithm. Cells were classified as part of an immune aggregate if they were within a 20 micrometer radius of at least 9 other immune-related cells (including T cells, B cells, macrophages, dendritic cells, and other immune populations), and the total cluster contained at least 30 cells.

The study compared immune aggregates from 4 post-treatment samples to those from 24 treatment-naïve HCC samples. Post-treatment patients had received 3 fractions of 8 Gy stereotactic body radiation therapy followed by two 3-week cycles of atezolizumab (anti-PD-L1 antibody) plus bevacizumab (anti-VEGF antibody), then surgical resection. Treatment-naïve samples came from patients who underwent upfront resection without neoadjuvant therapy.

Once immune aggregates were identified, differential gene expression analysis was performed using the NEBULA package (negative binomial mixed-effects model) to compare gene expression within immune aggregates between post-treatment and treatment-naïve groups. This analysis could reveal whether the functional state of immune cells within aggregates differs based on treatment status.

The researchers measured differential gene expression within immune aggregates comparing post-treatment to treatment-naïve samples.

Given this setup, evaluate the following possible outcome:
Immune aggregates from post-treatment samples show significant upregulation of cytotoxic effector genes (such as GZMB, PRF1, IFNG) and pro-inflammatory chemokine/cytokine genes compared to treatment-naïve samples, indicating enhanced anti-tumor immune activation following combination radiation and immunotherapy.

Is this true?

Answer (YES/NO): NO